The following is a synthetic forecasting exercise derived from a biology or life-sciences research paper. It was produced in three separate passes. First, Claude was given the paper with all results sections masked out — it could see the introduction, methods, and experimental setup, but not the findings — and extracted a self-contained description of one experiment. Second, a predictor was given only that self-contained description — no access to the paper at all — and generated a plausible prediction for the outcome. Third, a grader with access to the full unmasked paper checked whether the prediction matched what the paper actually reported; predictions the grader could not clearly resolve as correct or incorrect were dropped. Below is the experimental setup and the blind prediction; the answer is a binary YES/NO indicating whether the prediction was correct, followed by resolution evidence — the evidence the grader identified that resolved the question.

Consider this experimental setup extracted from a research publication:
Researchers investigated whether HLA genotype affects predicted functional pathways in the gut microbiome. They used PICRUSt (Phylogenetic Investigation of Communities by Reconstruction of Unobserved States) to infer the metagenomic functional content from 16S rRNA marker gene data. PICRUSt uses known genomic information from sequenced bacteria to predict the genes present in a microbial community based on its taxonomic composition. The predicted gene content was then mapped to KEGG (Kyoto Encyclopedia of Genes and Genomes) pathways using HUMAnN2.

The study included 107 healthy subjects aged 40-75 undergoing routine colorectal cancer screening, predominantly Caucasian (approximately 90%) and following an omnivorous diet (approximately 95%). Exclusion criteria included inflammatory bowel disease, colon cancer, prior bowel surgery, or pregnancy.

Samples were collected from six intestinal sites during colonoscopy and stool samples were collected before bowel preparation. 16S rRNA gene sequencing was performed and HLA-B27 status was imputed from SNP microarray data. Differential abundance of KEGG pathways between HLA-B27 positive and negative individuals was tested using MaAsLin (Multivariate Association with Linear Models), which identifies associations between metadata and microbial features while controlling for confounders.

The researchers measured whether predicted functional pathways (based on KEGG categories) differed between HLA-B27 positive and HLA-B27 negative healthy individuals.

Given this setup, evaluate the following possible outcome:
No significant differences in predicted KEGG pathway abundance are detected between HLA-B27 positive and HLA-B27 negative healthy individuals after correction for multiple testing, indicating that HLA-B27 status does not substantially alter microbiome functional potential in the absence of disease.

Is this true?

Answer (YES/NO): NO